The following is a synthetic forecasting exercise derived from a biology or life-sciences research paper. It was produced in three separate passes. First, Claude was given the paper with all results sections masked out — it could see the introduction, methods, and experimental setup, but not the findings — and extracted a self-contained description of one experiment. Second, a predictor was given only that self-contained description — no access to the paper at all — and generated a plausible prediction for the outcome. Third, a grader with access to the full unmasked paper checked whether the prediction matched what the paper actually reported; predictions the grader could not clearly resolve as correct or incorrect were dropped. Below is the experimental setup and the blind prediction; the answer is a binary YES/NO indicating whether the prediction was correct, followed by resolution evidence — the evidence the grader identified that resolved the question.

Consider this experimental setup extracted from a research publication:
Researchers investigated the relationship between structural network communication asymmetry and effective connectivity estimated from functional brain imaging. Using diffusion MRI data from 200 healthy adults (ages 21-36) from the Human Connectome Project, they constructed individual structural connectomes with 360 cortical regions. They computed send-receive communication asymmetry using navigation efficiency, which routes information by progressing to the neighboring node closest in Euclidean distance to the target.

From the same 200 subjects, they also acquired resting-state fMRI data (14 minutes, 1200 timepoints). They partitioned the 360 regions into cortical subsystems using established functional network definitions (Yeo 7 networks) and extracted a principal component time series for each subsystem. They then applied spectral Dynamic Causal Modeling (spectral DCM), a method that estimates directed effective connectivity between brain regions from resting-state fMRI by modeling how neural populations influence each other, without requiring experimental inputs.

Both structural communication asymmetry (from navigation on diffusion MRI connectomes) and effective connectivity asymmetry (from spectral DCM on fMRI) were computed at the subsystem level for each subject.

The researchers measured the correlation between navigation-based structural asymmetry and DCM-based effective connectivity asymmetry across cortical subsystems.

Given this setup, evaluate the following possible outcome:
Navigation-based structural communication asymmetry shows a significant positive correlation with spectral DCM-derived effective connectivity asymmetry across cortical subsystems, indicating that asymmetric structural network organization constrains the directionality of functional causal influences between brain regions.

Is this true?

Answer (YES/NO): NO